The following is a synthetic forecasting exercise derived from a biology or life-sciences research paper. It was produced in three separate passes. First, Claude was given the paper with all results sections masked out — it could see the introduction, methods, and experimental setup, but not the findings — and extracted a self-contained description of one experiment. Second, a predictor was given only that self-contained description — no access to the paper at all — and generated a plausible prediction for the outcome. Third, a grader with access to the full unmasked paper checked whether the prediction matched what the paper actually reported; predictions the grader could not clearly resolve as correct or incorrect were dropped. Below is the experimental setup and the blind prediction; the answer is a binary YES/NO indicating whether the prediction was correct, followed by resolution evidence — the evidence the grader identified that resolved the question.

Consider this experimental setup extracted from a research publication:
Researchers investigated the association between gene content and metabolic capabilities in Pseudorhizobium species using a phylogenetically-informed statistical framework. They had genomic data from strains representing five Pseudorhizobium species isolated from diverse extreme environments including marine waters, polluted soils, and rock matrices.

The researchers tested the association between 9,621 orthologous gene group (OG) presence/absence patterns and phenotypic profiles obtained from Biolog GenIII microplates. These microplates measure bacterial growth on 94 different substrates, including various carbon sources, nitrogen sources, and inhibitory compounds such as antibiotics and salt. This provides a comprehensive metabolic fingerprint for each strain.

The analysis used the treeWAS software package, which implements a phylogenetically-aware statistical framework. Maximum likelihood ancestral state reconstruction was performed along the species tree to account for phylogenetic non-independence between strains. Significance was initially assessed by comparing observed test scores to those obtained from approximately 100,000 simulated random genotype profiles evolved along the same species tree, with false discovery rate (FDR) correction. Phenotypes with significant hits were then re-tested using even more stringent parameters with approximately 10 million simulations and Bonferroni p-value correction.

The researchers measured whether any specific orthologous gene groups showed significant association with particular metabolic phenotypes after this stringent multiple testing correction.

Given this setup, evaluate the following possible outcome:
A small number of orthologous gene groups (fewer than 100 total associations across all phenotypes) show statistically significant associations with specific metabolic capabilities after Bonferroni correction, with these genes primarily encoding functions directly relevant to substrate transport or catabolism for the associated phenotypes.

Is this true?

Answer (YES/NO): NO